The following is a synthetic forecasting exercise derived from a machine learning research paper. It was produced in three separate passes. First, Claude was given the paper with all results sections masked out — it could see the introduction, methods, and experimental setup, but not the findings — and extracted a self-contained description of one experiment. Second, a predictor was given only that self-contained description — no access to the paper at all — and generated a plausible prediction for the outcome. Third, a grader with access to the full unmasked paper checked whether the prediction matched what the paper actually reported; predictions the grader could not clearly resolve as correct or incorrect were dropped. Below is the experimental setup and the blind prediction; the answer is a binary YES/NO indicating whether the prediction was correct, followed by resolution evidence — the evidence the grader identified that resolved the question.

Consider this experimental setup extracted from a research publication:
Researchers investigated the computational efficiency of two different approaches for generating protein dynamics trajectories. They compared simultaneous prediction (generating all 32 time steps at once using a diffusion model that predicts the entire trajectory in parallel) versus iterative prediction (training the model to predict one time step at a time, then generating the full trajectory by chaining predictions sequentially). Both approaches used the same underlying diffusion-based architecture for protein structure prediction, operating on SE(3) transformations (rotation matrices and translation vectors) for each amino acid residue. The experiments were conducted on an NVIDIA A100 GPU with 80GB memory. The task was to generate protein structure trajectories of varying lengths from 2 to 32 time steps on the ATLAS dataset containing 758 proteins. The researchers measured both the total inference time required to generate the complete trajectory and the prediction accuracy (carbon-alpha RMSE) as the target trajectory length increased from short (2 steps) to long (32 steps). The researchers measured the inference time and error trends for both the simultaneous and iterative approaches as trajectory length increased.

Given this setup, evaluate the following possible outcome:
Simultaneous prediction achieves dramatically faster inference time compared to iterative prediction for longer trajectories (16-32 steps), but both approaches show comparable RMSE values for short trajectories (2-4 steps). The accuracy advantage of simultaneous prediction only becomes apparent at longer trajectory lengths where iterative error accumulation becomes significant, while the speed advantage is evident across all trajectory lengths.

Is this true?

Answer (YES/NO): NO